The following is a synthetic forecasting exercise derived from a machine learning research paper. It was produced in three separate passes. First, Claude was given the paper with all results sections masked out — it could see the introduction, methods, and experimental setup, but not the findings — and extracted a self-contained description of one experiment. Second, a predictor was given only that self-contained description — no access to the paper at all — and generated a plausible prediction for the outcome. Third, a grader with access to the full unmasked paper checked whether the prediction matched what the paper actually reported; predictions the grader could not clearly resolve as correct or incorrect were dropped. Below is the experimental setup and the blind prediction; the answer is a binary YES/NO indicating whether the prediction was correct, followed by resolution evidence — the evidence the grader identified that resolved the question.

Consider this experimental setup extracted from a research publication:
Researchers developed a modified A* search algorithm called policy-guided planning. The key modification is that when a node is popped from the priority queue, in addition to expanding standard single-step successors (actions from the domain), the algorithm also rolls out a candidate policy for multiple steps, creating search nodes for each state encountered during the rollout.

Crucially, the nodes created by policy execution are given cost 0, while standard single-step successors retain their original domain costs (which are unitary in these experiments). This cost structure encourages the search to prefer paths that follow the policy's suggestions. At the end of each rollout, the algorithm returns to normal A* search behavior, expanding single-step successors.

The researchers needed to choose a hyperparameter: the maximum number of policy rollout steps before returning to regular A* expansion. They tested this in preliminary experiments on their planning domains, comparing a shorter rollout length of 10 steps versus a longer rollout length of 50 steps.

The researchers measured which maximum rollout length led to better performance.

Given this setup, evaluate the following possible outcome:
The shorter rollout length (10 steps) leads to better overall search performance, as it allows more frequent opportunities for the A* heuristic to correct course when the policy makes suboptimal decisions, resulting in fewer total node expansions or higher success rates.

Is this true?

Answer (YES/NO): NO